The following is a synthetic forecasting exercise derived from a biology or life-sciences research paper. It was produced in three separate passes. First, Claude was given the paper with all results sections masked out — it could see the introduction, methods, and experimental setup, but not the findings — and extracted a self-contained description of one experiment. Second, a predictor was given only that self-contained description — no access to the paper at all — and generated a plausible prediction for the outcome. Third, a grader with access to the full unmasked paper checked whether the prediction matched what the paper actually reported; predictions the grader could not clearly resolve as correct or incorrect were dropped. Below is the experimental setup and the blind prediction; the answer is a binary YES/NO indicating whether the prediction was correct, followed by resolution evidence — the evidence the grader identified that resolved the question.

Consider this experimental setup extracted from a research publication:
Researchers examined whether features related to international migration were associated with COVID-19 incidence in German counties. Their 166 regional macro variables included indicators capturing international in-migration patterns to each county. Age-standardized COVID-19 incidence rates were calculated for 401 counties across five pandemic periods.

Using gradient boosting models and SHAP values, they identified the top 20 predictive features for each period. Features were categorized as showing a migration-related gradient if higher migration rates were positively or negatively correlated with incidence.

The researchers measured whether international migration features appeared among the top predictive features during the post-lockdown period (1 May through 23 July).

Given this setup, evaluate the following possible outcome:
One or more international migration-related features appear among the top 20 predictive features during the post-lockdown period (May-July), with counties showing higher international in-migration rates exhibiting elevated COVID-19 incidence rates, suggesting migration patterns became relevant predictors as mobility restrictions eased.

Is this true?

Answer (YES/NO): YES